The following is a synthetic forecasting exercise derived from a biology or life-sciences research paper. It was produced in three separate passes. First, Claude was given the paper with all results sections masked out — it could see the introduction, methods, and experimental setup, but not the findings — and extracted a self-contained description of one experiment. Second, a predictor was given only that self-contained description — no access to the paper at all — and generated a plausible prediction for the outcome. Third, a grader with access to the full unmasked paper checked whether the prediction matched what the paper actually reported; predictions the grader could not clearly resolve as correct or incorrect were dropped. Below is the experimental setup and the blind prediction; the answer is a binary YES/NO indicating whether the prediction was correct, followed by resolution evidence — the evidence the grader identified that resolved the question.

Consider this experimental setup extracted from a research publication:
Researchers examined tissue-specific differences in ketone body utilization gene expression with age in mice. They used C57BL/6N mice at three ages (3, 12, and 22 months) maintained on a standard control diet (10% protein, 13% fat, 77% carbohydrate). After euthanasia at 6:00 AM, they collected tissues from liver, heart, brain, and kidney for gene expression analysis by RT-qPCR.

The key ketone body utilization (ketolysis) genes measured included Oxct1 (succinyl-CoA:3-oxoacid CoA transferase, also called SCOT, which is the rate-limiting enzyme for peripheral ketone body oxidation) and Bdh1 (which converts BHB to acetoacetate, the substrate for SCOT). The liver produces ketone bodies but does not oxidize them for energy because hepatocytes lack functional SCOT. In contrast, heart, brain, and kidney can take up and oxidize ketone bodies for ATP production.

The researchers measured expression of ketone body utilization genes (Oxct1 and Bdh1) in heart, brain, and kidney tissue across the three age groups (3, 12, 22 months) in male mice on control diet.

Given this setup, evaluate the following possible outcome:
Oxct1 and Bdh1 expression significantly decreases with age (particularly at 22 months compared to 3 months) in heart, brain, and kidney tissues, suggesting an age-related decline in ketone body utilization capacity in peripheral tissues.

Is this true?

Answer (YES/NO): NO